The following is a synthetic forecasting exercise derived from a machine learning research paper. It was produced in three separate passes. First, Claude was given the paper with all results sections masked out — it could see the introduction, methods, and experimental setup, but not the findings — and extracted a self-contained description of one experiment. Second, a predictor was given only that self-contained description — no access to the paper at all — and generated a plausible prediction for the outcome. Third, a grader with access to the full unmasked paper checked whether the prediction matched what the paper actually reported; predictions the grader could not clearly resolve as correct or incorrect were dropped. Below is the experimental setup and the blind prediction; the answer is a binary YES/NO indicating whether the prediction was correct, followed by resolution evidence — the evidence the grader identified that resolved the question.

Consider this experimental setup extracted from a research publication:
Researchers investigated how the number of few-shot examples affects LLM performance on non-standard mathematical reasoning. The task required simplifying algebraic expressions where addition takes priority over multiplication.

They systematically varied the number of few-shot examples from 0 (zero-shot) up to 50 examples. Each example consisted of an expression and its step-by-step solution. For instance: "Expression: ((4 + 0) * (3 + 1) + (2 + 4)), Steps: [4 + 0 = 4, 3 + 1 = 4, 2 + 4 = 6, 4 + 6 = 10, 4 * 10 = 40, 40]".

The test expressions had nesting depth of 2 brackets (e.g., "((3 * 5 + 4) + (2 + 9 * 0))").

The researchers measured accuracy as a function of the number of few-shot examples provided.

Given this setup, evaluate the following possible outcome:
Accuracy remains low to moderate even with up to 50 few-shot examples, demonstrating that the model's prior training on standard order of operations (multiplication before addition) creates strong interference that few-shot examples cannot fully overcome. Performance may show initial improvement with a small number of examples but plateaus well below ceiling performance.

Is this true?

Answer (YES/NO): NO